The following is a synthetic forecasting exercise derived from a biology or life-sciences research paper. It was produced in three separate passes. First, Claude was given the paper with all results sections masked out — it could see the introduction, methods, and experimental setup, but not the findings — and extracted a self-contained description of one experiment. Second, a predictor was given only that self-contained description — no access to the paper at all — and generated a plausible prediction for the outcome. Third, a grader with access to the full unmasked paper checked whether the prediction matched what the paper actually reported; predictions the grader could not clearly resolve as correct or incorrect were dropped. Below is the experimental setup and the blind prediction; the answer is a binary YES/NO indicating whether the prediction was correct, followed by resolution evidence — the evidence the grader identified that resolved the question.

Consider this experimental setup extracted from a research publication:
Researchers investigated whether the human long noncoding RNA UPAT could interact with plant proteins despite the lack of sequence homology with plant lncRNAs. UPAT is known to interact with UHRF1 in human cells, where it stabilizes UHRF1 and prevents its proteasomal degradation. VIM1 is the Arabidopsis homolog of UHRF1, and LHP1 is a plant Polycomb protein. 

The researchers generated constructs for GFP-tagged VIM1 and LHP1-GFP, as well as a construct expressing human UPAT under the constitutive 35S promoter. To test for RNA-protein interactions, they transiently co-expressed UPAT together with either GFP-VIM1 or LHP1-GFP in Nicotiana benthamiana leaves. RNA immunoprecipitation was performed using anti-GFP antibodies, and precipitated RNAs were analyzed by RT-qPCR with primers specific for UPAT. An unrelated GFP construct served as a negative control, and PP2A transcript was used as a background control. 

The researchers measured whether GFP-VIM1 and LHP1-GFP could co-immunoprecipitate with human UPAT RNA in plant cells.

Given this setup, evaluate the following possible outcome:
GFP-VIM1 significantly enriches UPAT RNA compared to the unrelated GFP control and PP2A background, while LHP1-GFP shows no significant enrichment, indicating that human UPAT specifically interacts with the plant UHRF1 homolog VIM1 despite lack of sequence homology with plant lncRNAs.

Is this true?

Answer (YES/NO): NO